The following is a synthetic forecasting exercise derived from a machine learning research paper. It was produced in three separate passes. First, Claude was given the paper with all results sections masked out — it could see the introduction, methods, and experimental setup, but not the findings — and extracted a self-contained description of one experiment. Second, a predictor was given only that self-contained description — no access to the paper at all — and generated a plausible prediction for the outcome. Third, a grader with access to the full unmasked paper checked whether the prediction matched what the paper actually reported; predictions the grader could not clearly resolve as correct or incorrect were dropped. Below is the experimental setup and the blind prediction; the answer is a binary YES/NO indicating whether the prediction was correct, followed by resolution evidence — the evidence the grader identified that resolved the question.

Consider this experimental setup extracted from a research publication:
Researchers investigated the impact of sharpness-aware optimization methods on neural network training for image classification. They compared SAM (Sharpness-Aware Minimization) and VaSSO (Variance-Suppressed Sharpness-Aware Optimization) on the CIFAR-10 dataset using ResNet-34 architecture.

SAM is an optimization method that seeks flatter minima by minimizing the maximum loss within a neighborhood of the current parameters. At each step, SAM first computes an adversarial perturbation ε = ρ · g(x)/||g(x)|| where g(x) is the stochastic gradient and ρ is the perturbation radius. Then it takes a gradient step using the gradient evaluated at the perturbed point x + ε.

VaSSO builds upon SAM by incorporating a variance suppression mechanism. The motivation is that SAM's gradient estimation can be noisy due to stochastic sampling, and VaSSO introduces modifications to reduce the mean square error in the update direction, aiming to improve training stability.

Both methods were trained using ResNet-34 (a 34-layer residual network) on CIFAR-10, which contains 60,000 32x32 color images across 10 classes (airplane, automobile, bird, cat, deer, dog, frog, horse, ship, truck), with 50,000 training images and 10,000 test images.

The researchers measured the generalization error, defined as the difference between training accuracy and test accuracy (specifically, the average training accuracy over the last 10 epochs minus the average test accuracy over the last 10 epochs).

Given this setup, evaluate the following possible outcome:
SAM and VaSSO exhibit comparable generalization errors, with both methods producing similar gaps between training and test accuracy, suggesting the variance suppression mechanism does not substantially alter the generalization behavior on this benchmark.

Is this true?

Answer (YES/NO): NO